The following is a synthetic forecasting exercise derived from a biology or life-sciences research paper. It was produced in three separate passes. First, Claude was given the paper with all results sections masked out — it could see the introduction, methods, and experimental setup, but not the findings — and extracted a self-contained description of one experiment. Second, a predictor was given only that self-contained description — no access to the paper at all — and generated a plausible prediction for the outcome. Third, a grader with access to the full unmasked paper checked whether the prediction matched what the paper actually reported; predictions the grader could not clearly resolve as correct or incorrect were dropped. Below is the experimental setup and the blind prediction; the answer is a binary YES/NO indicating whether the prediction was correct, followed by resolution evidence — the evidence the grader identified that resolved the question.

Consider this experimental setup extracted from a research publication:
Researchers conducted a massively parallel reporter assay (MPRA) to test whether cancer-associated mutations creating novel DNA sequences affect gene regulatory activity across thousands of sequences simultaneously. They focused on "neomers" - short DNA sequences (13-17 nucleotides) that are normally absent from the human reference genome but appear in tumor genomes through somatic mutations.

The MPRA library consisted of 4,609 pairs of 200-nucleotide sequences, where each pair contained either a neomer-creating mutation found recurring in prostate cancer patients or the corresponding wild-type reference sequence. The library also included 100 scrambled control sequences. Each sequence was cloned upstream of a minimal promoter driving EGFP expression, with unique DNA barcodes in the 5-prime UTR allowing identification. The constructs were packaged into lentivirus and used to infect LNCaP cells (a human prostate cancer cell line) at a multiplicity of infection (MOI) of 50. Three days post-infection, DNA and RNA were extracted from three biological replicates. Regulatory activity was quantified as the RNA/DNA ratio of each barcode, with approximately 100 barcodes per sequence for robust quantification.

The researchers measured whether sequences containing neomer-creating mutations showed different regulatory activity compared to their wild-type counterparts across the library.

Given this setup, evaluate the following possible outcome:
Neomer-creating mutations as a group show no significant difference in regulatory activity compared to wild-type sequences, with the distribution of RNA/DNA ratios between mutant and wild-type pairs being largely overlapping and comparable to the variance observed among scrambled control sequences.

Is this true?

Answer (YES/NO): NO